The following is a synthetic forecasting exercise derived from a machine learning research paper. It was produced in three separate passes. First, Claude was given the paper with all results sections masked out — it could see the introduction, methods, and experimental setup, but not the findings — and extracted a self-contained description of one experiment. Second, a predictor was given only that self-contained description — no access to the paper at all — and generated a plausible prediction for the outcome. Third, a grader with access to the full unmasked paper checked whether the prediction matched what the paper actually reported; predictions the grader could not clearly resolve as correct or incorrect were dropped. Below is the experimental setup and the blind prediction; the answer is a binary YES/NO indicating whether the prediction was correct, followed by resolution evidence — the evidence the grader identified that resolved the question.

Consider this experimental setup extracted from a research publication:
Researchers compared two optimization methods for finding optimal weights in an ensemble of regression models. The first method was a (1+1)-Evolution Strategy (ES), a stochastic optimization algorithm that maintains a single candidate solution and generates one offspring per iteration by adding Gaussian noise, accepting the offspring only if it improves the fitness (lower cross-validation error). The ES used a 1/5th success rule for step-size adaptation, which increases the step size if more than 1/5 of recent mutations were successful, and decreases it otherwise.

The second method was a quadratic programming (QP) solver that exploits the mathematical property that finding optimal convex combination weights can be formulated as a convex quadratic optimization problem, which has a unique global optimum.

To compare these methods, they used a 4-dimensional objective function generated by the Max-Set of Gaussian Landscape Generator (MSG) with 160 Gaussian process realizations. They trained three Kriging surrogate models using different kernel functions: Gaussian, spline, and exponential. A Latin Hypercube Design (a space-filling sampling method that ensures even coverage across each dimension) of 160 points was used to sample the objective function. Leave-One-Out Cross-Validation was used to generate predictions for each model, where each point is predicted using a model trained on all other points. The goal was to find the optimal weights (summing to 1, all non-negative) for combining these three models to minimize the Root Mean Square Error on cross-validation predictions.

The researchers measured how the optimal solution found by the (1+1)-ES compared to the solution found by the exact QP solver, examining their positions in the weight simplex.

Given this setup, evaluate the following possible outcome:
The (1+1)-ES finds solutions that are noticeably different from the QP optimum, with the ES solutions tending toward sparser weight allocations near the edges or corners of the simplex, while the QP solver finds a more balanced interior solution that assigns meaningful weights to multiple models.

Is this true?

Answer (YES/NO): NO